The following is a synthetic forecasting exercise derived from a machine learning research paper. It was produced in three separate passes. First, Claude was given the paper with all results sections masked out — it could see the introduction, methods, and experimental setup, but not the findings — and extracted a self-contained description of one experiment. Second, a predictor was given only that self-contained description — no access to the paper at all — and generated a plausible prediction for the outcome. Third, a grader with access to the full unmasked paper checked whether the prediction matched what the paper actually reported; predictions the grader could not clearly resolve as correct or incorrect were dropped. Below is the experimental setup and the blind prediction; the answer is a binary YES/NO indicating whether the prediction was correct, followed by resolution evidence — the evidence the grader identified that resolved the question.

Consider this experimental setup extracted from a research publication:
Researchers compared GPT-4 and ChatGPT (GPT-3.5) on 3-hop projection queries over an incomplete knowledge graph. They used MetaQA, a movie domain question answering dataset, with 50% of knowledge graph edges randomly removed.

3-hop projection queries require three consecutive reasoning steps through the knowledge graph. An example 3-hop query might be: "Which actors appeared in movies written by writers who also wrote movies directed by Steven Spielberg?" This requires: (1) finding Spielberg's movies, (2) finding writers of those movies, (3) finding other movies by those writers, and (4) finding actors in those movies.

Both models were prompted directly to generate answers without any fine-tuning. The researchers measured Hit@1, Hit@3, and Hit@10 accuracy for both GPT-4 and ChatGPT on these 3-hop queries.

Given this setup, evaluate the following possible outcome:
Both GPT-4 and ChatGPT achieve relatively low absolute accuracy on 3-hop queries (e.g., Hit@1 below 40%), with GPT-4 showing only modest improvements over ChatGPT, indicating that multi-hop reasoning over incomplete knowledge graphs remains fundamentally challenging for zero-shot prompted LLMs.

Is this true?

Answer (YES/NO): NO